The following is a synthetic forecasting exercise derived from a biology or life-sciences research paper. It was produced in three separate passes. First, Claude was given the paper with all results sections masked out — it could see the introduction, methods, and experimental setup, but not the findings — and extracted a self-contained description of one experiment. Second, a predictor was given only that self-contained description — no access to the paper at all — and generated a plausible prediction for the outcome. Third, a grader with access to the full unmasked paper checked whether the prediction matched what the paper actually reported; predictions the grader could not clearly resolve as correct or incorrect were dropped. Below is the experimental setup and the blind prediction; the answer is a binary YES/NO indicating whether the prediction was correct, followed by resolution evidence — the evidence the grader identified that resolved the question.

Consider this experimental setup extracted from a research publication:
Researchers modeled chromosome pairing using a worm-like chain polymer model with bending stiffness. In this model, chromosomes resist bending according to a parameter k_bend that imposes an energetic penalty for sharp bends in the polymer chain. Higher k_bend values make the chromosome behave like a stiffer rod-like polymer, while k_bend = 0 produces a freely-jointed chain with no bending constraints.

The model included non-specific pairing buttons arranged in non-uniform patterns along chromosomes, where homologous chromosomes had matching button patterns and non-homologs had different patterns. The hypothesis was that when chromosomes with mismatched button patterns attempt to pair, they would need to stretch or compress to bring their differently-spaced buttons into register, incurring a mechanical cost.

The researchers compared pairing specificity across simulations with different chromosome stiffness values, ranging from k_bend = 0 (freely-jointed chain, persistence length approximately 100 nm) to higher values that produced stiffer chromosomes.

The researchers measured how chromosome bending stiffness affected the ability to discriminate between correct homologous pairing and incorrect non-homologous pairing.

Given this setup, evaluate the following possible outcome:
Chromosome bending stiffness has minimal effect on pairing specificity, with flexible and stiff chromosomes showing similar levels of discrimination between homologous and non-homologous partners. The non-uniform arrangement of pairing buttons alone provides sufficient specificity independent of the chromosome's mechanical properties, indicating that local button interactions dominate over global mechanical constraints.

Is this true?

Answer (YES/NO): NO